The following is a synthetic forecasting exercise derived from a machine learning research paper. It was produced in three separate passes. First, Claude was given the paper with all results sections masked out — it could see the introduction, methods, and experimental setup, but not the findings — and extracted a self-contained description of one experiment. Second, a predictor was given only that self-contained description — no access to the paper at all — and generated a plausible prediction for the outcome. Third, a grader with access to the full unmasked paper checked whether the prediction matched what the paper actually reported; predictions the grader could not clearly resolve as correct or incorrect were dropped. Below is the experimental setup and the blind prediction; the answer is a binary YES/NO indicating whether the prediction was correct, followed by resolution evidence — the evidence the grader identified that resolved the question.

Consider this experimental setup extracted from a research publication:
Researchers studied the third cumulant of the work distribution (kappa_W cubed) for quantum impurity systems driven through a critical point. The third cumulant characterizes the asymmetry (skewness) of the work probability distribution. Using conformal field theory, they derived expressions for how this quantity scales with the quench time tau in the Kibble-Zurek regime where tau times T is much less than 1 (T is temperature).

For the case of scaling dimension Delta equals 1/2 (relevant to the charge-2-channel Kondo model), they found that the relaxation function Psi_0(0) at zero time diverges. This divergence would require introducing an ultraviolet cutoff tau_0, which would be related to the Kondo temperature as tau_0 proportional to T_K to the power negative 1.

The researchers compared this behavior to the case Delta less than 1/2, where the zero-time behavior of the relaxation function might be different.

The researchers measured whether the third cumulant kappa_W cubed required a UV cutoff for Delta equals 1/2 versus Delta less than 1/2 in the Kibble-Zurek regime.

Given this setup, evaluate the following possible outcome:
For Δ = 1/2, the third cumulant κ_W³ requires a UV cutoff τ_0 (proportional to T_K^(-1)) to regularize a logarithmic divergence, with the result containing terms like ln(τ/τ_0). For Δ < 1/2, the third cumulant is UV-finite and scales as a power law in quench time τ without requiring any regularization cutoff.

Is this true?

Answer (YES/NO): YES